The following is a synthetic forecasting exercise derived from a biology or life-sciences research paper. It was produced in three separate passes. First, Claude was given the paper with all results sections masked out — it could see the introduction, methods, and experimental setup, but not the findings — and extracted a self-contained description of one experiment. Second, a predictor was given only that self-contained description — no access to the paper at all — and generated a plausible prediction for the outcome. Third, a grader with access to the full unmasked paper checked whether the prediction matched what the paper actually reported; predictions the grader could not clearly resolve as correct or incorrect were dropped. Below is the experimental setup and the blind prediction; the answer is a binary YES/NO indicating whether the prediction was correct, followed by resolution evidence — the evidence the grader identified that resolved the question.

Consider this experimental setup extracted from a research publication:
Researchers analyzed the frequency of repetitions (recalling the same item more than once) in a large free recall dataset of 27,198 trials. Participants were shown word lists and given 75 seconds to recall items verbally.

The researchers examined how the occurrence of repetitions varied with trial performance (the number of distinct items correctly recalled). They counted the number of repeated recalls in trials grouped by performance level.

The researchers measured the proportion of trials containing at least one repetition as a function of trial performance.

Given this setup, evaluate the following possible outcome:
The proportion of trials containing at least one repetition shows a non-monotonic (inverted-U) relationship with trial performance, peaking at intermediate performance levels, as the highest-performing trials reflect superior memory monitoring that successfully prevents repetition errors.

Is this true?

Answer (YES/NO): NO